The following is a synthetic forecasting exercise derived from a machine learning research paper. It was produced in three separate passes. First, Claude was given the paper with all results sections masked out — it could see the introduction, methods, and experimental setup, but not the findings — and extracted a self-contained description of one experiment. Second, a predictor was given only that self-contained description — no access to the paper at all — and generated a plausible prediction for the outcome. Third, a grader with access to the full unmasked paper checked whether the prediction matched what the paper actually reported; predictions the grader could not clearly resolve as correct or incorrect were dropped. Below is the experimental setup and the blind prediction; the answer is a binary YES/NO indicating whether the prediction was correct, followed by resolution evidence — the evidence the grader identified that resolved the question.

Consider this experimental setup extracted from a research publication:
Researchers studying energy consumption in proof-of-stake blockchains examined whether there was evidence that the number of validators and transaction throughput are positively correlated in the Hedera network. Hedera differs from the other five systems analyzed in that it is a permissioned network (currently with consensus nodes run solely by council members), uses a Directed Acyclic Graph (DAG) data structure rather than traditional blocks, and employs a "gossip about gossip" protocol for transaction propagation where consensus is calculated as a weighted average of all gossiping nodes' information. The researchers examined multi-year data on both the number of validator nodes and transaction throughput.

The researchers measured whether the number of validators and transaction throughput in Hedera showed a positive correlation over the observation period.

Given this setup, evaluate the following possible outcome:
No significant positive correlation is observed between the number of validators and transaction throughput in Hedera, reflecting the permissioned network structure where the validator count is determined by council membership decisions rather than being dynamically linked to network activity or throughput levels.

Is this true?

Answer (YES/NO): NO